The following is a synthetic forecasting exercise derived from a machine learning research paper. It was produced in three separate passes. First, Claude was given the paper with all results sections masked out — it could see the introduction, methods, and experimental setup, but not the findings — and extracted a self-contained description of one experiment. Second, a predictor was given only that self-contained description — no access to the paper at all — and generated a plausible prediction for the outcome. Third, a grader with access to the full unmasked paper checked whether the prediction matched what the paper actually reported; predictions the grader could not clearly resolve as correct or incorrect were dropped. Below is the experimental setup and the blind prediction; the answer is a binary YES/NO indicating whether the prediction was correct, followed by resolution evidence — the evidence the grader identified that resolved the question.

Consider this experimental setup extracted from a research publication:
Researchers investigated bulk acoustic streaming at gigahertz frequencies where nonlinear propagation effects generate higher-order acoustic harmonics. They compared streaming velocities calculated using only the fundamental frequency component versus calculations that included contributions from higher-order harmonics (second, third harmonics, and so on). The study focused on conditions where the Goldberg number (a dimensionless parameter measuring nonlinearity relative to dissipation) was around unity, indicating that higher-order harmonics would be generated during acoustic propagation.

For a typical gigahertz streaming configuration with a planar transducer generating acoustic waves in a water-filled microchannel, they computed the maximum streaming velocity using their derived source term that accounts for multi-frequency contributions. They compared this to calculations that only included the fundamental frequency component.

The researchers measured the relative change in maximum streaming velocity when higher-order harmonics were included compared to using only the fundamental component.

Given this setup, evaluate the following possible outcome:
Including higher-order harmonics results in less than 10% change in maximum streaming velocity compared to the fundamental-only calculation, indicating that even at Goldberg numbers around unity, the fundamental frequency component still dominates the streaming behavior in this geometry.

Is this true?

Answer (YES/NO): NO